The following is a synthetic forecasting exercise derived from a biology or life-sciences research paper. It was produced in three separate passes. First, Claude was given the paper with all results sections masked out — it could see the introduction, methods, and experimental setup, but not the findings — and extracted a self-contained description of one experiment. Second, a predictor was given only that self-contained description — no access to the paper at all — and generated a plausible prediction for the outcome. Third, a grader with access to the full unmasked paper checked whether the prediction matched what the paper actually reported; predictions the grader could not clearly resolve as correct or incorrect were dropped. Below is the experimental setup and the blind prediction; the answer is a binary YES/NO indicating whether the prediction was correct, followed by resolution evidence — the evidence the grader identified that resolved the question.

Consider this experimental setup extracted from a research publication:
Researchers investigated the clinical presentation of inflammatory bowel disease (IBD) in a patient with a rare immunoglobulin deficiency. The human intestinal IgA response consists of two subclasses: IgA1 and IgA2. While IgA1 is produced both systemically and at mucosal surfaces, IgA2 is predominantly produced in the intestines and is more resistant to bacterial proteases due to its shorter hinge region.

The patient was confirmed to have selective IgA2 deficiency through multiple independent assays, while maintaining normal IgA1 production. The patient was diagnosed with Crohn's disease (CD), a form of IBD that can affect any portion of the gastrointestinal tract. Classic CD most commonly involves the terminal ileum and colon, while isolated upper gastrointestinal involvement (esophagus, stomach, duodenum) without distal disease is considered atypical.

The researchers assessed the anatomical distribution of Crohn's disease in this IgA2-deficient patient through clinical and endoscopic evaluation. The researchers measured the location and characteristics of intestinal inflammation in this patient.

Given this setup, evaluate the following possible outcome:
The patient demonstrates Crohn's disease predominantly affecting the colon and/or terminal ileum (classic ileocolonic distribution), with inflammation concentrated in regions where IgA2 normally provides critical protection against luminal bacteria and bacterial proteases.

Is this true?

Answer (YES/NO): NO